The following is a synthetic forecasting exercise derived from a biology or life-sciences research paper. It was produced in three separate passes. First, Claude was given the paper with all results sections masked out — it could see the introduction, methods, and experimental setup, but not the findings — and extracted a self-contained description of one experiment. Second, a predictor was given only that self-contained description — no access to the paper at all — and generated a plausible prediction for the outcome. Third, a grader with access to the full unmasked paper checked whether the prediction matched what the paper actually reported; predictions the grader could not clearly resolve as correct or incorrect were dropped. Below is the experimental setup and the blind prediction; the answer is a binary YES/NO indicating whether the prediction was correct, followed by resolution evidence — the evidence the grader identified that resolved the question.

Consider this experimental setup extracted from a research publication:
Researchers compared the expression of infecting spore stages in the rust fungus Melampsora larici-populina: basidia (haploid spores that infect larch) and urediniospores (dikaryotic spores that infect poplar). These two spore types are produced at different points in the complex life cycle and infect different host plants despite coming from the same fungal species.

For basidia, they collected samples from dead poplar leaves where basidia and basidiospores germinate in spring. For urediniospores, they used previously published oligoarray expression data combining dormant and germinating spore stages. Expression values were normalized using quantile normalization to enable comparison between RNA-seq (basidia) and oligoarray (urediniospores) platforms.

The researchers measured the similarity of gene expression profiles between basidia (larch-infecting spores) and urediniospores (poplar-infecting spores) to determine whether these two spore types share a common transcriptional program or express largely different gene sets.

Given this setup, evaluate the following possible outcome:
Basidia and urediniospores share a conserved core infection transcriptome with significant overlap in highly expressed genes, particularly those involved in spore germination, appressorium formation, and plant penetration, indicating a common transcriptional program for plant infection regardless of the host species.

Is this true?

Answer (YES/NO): NO